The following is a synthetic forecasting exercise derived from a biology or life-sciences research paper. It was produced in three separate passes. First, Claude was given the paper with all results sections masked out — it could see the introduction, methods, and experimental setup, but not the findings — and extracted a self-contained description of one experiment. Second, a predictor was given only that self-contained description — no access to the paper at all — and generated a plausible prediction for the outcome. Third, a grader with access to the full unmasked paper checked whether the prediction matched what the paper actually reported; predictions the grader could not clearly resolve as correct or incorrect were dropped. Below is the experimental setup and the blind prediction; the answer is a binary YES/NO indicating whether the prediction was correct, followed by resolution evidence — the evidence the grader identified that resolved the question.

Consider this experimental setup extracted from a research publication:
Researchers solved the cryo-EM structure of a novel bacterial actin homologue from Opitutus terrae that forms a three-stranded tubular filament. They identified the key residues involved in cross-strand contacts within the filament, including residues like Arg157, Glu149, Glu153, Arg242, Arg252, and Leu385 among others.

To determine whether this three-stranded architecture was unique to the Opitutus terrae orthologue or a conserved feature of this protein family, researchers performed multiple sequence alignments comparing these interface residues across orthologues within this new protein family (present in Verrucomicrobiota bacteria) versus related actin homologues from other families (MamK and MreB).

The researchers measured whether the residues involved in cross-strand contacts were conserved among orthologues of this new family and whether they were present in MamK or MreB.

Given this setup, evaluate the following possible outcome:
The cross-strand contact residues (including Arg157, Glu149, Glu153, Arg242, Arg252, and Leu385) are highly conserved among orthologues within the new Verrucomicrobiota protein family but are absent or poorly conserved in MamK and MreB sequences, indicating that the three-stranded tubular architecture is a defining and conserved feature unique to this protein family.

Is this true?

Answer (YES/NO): YES